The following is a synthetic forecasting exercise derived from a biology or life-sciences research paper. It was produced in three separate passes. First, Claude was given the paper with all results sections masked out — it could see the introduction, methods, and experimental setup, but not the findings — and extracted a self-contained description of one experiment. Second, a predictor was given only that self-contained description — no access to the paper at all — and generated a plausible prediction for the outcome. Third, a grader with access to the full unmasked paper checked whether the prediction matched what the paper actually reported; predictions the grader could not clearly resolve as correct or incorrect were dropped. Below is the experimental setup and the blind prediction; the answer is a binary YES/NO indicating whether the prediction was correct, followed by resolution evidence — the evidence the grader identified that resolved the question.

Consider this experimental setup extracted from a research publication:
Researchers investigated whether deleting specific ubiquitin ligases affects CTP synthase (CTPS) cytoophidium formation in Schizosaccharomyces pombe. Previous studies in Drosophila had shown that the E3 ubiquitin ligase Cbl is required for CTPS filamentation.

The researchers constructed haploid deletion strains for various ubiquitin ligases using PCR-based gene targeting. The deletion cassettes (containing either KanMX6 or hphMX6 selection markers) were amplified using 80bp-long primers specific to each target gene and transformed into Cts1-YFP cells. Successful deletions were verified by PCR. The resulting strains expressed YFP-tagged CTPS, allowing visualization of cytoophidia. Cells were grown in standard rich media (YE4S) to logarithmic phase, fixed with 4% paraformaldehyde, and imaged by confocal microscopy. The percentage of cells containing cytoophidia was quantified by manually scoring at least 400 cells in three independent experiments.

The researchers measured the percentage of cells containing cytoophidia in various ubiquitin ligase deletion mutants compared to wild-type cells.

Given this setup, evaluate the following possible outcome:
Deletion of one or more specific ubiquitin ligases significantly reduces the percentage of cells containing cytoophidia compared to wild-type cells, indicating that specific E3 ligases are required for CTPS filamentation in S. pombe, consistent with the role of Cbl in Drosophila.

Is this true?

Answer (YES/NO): YES